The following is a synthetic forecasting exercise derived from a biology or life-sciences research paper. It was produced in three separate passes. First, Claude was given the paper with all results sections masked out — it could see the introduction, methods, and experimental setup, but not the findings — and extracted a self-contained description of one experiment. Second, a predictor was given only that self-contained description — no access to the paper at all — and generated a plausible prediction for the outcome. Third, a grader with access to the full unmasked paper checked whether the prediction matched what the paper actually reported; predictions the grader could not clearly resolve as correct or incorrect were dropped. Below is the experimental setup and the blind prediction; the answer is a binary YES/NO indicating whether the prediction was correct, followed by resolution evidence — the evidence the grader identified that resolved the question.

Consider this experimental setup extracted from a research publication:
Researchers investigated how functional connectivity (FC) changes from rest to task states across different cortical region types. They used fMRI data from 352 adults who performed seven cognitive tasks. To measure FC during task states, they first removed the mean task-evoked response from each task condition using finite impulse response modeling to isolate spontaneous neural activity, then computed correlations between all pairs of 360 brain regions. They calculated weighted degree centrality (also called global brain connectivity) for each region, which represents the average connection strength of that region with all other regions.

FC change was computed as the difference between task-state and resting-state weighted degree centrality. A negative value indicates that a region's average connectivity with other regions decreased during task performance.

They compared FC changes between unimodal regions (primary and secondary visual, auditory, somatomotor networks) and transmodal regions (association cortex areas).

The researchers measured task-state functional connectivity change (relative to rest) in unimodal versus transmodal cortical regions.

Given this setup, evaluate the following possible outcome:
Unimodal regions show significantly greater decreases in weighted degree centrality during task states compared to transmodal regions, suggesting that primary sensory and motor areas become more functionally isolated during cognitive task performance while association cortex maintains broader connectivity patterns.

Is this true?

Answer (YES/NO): YES